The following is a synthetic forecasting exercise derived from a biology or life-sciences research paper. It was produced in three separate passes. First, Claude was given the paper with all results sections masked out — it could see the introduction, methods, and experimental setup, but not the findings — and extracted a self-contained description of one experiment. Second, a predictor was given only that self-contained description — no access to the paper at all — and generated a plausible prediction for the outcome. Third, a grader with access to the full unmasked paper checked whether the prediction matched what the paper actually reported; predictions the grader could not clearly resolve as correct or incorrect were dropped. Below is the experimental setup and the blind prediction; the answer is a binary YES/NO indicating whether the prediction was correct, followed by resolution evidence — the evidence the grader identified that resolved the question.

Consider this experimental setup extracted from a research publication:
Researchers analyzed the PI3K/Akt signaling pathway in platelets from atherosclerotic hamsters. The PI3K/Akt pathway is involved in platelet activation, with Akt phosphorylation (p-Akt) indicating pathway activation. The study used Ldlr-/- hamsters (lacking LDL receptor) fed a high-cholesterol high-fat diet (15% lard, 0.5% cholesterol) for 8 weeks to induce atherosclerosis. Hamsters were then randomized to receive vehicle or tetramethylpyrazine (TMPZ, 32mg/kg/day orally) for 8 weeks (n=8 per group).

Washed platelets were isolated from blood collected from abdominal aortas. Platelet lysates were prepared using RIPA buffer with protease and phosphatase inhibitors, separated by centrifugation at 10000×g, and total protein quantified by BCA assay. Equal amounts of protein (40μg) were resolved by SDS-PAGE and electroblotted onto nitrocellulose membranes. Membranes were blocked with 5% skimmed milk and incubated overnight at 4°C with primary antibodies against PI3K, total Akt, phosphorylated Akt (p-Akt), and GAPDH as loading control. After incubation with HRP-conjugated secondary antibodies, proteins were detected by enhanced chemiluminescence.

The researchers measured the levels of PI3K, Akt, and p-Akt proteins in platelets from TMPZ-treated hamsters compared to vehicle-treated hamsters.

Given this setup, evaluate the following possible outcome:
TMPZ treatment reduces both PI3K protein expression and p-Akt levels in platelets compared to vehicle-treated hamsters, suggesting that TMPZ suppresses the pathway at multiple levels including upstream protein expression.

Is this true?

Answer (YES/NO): NO